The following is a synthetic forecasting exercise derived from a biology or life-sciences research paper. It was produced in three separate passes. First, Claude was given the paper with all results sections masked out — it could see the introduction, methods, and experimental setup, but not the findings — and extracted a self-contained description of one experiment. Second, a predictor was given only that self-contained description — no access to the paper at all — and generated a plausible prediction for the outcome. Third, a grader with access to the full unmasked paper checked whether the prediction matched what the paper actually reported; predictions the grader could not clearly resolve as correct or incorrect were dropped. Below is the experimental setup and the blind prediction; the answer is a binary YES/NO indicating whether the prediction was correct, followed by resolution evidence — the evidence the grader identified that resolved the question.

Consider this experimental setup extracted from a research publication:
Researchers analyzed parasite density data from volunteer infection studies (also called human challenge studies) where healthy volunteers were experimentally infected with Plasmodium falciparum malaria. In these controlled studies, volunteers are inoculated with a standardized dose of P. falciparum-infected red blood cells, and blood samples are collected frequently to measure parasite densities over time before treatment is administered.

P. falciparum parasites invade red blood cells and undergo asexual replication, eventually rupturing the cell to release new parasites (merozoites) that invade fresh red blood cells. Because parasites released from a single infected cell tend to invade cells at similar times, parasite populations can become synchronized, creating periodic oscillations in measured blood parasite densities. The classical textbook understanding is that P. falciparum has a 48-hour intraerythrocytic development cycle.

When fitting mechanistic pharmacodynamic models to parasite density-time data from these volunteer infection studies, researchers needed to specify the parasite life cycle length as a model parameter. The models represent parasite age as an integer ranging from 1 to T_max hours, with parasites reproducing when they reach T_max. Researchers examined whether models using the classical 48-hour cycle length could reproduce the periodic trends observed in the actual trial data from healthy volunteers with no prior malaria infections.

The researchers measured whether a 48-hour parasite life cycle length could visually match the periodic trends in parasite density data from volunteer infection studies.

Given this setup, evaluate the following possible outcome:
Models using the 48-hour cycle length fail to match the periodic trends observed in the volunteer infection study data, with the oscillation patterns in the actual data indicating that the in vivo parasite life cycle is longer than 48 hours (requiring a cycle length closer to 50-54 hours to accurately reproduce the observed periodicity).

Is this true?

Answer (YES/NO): NO